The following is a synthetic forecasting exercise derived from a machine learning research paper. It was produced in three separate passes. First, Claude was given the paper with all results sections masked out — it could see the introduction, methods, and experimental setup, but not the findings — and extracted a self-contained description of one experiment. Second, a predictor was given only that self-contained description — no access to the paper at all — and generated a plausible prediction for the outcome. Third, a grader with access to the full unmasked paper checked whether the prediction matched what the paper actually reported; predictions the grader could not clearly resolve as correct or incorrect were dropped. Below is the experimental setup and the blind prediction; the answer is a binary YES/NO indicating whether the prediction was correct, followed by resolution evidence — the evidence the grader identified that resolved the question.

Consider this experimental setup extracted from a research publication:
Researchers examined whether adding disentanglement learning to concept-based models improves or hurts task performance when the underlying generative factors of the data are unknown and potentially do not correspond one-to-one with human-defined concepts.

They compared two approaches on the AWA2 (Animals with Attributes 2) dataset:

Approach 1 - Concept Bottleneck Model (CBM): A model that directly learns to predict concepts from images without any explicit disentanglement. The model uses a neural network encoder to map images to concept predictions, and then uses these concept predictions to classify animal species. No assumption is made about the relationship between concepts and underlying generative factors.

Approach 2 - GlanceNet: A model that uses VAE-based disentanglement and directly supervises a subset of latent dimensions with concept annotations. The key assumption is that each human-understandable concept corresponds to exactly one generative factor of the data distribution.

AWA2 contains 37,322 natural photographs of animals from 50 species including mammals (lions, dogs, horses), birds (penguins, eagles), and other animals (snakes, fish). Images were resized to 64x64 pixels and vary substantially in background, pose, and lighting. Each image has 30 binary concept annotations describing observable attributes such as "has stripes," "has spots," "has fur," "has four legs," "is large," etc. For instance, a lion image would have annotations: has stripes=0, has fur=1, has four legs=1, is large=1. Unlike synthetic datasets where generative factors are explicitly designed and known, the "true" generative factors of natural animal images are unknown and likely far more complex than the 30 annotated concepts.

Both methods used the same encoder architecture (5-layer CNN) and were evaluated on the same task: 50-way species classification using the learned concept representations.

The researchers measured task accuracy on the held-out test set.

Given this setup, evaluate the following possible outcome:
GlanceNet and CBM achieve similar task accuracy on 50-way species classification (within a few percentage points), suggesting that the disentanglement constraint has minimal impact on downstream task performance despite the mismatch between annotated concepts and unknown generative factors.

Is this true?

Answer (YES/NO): NO